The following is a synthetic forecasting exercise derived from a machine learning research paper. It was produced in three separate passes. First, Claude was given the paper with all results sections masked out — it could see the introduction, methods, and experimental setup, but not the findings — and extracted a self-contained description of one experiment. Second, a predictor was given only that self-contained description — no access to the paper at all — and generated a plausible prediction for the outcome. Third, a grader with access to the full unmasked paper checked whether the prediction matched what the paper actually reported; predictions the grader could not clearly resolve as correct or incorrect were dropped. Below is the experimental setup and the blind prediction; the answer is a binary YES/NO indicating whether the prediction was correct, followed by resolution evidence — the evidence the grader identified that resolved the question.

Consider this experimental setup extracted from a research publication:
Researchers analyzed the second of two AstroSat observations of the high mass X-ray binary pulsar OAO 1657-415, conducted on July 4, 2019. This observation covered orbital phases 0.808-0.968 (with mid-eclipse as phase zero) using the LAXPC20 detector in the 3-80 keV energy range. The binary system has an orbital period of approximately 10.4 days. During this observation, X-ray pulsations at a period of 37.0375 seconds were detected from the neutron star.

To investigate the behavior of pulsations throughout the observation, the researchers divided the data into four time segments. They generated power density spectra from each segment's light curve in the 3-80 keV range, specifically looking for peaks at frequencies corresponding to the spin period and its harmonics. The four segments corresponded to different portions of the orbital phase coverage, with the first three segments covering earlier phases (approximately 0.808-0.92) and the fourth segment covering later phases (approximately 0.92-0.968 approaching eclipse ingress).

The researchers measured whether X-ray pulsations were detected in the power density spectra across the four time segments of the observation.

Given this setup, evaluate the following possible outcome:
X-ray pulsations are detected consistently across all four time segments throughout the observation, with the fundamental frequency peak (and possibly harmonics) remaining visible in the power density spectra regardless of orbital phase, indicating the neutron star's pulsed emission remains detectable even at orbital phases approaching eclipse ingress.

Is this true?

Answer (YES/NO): NO